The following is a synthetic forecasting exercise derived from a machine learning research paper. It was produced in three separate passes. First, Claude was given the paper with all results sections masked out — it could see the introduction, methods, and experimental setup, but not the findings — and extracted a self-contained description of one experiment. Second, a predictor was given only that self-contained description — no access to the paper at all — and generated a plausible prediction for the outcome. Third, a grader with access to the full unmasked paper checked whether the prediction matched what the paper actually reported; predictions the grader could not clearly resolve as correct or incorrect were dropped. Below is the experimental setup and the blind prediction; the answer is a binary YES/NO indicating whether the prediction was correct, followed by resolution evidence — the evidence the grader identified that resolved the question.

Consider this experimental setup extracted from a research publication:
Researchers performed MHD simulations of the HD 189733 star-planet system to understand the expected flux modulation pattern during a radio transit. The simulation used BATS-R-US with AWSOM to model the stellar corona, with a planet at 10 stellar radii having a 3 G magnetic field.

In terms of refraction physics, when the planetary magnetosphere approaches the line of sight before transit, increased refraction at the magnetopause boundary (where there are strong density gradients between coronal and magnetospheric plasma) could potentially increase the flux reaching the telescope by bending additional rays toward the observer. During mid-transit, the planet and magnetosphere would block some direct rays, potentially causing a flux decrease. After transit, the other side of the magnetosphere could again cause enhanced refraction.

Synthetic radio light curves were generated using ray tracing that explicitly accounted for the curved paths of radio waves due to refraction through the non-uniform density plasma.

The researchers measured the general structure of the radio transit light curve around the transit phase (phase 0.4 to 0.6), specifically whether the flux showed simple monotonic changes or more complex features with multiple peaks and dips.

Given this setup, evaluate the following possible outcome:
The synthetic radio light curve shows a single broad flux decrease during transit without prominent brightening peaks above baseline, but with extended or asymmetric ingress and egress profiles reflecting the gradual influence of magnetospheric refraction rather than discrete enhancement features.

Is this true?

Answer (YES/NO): NO